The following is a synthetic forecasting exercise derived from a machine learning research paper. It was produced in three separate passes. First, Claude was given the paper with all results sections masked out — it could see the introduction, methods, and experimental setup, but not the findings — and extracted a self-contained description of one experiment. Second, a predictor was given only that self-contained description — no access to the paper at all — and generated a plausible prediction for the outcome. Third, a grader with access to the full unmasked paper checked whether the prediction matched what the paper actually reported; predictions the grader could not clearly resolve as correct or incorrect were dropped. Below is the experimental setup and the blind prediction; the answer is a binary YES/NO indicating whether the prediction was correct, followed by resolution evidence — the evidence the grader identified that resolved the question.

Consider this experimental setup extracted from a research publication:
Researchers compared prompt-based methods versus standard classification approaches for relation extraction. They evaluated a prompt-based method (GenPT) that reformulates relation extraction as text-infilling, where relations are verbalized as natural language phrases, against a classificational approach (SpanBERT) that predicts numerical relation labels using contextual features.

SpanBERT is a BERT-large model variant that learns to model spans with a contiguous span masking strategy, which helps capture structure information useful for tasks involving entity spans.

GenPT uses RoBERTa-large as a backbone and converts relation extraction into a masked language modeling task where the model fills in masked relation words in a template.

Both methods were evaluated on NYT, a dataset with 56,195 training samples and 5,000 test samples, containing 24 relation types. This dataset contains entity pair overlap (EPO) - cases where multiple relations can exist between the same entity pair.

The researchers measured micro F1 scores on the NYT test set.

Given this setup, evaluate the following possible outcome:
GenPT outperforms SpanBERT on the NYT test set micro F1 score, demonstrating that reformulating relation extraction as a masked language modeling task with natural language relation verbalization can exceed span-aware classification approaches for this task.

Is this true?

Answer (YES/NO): NO